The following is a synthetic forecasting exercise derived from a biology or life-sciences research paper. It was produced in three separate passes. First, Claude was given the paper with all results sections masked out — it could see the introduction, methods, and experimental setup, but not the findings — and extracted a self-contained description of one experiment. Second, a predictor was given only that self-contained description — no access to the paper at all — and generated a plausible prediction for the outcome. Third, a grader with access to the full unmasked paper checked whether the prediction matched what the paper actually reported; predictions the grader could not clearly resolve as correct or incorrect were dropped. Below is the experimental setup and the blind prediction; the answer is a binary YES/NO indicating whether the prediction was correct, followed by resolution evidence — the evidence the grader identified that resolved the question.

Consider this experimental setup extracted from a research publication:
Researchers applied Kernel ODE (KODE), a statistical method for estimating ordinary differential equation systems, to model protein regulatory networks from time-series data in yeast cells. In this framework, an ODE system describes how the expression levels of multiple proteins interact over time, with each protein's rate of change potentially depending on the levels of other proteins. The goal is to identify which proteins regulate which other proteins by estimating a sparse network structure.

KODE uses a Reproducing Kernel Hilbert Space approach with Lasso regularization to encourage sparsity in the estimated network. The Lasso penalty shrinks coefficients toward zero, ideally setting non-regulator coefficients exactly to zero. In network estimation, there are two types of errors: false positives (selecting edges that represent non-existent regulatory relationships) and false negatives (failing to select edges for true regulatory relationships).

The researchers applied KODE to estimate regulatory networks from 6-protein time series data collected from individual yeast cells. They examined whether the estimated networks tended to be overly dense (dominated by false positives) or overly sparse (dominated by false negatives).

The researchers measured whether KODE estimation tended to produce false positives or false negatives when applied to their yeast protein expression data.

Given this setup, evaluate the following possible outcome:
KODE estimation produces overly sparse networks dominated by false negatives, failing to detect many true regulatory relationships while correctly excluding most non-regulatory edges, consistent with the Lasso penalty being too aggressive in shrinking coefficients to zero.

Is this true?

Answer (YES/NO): NO